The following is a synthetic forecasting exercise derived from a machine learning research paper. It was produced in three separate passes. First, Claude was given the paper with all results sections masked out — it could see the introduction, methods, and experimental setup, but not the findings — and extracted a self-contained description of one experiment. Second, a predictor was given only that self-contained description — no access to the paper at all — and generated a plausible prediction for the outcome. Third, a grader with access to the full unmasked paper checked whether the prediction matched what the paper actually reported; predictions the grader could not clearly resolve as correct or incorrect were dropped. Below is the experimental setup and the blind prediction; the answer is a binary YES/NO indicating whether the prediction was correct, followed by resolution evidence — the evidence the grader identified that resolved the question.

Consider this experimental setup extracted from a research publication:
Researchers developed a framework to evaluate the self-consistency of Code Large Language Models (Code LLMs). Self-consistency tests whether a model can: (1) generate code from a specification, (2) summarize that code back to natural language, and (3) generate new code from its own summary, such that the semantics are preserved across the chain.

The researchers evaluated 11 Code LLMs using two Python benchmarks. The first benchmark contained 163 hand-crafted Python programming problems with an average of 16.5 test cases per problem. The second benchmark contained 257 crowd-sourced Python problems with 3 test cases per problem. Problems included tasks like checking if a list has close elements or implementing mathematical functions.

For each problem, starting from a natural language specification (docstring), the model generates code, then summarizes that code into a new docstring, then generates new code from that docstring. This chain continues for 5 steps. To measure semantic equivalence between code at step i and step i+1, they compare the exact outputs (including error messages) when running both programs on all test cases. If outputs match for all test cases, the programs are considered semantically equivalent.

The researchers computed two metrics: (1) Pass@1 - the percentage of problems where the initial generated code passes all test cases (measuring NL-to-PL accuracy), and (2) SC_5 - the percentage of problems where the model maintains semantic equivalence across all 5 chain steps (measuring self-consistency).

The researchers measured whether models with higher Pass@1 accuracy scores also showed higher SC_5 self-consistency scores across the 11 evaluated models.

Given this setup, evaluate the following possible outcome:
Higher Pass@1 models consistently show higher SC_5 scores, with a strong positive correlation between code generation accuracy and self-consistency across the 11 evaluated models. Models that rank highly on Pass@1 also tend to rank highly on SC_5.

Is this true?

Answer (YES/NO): NO